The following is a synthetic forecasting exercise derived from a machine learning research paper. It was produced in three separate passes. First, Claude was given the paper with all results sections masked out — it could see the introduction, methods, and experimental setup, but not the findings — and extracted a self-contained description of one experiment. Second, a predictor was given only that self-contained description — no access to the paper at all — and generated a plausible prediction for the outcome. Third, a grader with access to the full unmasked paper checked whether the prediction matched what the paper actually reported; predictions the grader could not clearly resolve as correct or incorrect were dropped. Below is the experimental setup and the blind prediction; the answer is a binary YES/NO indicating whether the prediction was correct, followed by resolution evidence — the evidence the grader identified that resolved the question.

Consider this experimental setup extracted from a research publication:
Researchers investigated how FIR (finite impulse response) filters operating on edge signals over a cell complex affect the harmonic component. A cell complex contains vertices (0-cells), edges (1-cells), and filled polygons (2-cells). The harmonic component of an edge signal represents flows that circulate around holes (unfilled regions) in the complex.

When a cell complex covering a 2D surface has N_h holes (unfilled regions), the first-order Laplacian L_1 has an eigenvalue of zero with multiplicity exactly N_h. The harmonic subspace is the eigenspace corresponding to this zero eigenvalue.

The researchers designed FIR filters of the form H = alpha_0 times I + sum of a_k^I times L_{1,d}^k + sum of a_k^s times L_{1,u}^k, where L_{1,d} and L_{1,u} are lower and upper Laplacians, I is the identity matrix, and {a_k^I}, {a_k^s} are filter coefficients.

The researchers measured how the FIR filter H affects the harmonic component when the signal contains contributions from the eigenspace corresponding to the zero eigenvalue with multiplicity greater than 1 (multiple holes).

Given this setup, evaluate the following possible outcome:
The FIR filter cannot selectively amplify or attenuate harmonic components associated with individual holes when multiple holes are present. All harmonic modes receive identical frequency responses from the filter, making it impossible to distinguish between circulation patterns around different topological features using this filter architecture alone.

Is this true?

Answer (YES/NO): YES